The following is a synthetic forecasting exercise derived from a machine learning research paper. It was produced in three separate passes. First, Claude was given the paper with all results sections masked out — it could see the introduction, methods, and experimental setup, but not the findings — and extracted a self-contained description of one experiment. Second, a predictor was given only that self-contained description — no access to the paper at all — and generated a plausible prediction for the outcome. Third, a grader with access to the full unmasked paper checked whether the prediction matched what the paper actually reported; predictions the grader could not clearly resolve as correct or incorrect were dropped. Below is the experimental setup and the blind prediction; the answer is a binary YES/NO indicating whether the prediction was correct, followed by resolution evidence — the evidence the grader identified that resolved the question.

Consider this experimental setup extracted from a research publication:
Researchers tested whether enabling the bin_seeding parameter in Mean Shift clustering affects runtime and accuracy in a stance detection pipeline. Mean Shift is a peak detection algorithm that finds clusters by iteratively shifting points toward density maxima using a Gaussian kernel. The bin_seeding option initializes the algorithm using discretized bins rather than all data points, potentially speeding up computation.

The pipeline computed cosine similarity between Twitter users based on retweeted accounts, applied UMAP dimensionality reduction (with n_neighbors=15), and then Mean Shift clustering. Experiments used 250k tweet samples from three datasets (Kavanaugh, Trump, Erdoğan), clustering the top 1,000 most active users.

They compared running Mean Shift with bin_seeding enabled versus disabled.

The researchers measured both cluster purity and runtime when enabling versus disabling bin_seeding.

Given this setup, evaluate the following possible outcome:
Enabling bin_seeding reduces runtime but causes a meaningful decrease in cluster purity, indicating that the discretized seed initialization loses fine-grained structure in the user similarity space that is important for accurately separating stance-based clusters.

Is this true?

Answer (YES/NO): NO